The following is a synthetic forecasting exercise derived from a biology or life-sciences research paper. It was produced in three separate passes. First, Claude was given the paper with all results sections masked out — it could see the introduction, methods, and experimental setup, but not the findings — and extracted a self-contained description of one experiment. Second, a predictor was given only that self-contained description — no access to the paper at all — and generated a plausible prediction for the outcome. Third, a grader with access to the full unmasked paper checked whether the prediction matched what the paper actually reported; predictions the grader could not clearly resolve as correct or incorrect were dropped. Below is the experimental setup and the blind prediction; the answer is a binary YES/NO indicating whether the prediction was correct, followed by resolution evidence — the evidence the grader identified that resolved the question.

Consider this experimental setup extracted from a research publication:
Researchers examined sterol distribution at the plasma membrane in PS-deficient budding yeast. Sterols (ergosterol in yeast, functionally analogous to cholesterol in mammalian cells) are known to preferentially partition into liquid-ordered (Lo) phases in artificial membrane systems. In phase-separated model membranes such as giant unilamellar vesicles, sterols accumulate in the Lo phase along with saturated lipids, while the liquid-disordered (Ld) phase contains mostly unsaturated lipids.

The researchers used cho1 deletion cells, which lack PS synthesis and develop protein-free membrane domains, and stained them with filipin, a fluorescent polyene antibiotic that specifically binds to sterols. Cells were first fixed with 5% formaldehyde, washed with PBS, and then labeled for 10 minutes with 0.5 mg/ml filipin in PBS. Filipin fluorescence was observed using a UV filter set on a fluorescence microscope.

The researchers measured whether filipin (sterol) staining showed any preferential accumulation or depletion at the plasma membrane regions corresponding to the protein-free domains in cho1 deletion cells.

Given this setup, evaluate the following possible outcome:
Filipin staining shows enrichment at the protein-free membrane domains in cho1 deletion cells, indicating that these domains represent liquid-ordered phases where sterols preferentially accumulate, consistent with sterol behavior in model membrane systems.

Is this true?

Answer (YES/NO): YES